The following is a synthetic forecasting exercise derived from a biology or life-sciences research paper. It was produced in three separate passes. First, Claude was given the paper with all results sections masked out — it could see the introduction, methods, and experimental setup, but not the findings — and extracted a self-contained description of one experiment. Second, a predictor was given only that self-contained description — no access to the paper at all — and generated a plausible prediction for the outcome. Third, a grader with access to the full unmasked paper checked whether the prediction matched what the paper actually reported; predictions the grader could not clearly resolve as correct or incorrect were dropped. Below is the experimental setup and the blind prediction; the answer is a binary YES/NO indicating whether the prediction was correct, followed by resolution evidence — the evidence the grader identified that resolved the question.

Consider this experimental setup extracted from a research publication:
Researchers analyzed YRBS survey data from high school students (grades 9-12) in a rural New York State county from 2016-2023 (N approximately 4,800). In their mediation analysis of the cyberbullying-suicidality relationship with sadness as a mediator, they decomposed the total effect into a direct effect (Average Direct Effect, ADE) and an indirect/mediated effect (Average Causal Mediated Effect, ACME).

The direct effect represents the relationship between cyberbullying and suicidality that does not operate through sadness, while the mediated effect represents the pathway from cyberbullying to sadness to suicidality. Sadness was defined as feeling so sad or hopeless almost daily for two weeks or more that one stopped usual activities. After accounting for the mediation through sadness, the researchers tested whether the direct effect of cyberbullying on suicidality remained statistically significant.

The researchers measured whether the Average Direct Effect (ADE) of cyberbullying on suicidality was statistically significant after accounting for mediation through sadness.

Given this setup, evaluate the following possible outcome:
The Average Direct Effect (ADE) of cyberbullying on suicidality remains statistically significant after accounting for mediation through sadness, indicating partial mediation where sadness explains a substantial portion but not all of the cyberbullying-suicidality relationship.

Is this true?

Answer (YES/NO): YES